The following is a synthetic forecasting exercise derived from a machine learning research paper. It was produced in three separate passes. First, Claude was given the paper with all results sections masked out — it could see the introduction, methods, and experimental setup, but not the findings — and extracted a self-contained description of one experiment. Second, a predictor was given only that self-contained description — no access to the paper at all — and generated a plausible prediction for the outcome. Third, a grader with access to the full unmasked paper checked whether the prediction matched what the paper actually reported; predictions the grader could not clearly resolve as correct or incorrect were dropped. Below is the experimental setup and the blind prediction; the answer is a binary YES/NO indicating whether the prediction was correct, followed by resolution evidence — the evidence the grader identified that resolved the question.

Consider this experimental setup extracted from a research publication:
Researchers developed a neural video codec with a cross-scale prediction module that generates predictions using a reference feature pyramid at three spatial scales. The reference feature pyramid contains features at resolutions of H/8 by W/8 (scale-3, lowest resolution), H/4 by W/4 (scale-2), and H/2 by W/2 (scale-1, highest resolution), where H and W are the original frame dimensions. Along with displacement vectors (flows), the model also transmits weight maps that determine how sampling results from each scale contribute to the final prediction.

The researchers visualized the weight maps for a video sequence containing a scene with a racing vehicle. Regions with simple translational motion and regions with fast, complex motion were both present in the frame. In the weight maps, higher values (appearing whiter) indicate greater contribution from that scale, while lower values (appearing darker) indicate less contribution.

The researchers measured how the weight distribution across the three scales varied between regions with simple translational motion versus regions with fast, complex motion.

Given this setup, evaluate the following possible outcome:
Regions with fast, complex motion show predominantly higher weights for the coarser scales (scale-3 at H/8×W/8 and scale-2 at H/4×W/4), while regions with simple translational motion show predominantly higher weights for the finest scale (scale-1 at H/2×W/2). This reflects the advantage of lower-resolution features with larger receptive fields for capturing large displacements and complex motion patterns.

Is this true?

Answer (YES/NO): YES